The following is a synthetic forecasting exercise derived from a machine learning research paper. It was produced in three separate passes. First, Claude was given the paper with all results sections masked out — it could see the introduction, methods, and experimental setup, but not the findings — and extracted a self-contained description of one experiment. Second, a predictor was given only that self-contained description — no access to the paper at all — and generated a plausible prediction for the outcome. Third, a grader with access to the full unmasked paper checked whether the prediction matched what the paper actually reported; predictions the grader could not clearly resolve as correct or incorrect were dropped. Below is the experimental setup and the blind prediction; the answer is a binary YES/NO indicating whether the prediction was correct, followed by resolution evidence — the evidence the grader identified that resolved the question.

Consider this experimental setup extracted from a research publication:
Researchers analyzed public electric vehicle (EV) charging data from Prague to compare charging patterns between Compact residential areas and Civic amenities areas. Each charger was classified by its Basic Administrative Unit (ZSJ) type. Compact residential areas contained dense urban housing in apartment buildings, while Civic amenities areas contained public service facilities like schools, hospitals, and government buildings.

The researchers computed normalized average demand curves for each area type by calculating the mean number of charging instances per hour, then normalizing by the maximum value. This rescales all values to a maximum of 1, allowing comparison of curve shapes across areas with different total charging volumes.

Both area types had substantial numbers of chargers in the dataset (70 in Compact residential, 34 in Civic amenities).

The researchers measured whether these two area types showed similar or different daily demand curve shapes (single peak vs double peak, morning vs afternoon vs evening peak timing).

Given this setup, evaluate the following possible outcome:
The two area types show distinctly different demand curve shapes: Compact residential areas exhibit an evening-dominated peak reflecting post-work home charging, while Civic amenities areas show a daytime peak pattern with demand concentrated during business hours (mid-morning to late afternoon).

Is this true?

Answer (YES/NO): NO